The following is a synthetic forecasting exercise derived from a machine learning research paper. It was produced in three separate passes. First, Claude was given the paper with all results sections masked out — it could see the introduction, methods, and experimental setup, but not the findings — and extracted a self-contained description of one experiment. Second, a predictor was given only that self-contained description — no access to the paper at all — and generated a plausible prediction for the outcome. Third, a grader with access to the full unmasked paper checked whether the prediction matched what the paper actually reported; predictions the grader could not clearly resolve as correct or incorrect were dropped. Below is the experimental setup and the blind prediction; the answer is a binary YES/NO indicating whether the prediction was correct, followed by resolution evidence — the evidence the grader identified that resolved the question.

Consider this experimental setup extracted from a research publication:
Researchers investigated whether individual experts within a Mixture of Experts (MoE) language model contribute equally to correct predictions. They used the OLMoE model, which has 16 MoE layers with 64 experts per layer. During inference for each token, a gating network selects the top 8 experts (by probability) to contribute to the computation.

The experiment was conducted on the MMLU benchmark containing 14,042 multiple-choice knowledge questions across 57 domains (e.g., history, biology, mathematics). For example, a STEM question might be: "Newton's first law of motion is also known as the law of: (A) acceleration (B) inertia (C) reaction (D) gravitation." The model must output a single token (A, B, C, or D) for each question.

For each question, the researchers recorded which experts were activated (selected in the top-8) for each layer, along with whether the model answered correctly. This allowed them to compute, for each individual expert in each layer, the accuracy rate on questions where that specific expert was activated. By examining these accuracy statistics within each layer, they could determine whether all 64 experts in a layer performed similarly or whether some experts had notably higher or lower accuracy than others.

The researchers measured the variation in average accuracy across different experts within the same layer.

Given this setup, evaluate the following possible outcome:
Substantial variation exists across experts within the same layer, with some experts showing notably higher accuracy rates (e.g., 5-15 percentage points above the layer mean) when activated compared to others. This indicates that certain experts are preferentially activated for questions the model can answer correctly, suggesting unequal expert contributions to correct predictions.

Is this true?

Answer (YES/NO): YES